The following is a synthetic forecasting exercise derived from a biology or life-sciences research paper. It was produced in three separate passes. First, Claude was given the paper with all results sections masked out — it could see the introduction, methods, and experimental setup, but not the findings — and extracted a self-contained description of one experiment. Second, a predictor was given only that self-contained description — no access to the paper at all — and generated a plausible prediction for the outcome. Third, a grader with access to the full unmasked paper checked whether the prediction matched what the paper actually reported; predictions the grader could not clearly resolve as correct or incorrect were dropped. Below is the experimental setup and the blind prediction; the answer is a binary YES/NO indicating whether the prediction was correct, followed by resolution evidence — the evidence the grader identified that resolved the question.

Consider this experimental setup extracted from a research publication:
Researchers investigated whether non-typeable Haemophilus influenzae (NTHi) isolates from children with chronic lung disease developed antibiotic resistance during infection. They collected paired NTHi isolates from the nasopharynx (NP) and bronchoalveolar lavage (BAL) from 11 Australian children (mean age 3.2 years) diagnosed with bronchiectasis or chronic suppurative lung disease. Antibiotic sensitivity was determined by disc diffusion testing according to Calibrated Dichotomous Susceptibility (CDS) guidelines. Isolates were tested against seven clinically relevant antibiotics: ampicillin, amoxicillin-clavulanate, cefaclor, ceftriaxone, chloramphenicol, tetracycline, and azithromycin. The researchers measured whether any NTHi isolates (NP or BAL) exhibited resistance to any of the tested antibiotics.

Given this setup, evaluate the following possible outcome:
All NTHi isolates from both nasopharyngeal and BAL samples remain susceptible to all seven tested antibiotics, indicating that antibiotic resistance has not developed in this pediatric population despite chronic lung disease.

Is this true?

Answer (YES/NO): YES